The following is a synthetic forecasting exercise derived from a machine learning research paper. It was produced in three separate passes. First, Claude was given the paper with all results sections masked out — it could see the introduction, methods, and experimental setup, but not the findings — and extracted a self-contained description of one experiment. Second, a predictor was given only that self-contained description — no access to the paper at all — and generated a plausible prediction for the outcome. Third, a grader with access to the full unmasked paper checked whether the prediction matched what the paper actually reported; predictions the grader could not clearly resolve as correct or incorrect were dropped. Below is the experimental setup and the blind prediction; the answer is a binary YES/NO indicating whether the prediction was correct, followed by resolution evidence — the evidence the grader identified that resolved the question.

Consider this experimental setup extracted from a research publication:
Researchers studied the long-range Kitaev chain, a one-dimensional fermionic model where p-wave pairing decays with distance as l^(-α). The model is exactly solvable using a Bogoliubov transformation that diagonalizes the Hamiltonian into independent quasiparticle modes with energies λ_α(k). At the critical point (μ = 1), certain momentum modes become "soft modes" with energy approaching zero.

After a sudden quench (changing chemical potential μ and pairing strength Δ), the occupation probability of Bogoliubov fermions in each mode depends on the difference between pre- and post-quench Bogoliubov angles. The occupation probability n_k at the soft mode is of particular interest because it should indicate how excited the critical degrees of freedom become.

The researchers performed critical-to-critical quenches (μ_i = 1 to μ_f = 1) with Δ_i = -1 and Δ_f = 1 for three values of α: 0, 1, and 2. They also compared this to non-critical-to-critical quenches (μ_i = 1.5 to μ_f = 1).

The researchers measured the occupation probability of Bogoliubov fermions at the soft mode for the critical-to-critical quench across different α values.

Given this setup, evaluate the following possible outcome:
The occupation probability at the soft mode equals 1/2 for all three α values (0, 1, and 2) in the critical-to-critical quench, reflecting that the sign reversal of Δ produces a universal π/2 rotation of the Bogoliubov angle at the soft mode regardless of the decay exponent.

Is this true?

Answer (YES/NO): NO